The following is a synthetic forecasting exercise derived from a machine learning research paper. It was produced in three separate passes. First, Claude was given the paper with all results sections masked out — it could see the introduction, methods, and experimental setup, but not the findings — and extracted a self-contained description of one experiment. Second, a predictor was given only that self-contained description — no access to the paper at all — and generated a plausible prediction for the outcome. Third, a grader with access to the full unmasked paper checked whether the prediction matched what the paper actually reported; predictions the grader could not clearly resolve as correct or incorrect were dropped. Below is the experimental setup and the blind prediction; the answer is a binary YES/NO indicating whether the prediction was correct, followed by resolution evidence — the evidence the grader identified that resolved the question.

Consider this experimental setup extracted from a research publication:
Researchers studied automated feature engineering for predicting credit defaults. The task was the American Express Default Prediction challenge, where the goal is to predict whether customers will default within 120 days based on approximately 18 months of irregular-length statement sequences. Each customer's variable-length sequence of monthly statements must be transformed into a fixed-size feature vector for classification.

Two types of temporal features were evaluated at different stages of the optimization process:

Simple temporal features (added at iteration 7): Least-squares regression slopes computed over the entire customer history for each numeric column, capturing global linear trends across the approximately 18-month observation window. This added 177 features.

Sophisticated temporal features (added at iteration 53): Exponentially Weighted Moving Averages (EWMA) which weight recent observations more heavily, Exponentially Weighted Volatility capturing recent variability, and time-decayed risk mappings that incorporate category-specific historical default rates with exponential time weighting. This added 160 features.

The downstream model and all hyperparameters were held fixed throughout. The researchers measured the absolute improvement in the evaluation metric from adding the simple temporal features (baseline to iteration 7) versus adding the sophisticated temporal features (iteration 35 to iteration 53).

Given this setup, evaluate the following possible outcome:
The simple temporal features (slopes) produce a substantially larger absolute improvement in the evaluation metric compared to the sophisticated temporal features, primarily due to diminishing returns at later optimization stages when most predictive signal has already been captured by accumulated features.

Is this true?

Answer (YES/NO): NO